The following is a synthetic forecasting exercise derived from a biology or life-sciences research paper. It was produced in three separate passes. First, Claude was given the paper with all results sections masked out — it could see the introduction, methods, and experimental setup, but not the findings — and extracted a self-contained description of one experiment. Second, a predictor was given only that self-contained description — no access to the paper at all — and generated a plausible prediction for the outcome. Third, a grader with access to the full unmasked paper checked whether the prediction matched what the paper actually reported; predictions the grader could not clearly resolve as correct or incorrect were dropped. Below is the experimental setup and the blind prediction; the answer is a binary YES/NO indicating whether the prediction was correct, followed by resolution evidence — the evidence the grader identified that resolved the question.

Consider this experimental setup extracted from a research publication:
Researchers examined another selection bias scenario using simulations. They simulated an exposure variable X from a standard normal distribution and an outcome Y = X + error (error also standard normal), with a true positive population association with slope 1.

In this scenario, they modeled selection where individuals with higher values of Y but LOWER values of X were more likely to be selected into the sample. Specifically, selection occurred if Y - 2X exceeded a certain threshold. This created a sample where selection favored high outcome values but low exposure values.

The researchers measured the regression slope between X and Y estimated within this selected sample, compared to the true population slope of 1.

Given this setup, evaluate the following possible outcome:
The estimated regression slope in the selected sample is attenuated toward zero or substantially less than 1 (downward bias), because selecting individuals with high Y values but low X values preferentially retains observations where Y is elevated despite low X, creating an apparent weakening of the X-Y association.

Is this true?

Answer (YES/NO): NO